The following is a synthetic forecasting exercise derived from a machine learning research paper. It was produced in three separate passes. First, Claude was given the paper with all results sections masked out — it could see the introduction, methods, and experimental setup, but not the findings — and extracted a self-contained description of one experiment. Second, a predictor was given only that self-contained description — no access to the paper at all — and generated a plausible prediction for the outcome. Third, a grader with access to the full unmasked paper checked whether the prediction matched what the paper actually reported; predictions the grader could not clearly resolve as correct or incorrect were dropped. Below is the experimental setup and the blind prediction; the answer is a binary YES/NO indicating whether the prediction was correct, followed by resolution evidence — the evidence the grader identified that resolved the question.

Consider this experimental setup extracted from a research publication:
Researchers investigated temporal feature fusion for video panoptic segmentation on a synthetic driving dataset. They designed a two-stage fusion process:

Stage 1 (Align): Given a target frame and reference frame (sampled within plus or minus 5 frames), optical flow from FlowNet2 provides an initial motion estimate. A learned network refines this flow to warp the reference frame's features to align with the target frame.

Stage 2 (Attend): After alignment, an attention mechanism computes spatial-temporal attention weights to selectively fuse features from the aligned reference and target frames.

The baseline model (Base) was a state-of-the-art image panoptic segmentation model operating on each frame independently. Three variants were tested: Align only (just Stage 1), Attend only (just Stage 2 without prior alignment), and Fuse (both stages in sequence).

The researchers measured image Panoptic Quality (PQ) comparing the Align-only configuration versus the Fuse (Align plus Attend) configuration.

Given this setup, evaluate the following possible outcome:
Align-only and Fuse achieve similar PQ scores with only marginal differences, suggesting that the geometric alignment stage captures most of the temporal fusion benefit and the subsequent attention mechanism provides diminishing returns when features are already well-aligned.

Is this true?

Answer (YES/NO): NO